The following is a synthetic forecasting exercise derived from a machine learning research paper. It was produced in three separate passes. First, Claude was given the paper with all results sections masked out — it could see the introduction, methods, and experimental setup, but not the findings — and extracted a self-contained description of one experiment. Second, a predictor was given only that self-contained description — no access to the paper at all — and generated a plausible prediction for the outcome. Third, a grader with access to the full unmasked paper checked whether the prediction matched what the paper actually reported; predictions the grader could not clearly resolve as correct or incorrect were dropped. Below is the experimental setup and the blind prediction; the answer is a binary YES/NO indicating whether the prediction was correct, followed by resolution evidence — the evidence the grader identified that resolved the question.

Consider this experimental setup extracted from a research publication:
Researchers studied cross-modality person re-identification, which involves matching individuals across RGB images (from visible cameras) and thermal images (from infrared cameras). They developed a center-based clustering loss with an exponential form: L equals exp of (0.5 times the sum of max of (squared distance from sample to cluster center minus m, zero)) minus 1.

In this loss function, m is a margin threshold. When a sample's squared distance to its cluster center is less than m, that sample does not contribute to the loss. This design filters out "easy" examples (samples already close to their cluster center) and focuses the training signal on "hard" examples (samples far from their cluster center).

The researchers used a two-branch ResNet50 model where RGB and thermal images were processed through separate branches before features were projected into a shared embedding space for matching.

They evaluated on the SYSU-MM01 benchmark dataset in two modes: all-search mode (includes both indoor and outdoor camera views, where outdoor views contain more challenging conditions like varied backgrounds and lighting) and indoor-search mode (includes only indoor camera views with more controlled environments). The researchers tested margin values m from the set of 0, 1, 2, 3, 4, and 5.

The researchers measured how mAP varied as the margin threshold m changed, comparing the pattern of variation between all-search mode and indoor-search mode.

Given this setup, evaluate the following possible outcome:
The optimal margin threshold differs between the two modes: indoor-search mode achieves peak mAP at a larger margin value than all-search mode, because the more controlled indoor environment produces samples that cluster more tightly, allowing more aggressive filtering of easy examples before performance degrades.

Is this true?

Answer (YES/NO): NO